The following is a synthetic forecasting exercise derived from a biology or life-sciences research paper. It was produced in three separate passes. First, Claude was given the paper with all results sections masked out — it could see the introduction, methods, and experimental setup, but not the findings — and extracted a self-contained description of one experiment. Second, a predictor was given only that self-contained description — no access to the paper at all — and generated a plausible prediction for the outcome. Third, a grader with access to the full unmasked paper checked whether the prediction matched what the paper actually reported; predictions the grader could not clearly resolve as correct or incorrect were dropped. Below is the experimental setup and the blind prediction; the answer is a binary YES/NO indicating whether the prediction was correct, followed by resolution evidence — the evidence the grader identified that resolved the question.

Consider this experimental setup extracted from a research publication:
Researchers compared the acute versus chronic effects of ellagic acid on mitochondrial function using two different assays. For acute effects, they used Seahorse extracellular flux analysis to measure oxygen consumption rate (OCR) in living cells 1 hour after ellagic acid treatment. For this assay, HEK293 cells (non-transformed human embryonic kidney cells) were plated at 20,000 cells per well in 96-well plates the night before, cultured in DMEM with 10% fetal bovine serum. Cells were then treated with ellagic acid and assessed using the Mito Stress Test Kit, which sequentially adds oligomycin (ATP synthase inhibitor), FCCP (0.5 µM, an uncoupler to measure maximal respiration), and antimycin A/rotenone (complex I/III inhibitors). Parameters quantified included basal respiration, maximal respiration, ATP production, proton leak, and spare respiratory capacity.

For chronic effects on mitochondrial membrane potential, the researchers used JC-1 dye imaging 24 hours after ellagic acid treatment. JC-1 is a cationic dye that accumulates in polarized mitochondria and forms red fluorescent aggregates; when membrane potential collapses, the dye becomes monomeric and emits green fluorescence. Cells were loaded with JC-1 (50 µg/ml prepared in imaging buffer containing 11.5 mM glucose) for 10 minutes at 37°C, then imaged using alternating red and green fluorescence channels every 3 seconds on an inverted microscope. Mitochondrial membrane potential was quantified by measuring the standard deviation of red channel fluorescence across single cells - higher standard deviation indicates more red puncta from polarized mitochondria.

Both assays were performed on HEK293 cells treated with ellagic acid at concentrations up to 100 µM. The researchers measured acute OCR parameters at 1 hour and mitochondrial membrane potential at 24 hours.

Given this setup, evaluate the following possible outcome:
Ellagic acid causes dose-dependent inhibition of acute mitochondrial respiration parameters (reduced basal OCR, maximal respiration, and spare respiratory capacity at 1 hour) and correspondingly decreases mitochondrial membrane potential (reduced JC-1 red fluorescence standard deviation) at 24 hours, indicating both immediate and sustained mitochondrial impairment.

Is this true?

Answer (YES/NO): NO